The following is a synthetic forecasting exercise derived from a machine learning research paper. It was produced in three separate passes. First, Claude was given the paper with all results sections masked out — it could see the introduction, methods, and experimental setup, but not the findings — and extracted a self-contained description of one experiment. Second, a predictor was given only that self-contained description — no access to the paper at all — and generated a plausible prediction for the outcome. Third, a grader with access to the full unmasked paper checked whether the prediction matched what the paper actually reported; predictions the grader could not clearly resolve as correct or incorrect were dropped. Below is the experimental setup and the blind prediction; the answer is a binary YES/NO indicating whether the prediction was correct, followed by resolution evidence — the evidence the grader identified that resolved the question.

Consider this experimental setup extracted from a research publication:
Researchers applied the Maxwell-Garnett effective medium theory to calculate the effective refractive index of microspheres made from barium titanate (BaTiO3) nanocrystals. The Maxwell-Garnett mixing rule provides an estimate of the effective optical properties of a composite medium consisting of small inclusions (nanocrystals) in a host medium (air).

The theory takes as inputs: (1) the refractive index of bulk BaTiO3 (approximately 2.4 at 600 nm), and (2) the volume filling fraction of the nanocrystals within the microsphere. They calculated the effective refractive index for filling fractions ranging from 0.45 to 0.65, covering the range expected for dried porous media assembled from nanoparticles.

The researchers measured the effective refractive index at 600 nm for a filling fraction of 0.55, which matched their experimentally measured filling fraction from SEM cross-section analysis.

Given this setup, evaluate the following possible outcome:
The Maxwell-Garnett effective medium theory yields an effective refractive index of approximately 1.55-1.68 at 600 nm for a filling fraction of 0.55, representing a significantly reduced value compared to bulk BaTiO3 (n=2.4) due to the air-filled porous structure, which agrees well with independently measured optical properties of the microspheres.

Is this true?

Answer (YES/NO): YES